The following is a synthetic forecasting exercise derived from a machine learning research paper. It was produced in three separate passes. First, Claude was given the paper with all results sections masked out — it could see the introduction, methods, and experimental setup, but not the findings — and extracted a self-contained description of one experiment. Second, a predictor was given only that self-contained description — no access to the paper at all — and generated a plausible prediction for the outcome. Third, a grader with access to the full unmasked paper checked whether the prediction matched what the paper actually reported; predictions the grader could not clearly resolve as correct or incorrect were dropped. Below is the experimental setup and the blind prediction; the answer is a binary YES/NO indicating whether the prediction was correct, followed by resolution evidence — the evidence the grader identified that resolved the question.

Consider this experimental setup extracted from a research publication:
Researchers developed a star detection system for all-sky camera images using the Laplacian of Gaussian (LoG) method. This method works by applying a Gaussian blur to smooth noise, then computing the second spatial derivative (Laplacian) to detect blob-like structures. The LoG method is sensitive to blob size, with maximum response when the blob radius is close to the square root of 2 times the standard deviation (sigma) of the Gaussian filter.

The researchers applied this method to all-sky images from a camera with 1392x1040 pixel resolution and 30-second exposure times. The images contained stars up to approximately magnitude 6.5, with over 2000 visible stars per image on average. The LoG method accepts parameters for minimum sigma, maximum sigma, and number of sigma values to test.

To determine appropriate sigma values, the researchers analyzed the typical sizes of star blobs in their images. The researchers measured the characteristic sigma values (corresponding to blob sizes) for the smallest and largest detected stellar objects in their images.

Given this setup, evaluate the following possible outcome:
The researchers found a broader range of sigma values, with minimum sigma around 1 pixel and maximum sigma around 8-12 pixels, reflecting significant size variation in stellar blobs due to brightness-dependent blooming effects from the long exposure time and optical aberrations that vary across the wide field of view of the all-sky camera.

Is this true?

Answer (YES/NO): NO